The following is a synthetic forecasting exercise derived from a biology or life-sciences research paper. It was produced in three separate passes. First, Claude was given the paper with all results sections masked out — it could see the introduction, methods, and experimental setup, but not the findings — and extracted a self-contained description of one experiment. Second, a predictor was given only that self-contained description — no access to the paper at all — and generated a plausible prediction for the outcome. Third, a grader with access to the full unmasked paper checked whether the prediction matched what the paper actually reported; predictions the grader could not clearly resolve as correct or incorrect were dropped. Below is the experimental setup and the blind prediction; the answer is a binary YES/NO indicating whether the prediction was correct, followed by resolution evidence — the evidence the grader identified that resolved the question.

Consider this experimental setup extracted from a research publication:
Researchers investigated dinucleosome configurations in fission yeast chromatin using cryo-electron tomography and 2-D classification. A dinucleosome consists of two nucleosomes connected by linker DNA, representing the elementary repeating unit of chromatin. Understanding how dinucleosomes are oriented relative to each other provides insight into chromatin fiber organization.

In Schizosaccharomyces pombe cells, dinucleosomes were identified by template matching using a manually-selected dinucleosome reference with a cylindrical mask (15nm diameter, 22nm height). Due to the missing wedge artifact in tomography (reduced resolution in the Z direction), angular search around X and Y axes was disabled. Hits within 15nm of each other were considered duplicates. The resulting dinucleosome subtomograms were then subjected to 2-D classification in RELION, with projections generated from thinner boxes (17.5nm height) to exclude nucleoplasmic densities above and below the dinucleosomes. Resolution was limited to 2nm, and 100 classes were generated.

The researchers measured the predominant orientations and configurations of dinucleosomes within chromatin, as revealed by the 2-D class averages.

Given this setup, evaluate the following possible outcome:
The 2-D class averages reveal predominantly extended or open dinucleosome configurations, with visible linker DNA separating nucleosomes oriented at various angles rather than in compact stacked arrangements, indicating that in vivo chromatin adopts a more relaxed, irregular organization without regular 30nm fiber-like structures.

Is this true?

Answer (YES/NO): YES